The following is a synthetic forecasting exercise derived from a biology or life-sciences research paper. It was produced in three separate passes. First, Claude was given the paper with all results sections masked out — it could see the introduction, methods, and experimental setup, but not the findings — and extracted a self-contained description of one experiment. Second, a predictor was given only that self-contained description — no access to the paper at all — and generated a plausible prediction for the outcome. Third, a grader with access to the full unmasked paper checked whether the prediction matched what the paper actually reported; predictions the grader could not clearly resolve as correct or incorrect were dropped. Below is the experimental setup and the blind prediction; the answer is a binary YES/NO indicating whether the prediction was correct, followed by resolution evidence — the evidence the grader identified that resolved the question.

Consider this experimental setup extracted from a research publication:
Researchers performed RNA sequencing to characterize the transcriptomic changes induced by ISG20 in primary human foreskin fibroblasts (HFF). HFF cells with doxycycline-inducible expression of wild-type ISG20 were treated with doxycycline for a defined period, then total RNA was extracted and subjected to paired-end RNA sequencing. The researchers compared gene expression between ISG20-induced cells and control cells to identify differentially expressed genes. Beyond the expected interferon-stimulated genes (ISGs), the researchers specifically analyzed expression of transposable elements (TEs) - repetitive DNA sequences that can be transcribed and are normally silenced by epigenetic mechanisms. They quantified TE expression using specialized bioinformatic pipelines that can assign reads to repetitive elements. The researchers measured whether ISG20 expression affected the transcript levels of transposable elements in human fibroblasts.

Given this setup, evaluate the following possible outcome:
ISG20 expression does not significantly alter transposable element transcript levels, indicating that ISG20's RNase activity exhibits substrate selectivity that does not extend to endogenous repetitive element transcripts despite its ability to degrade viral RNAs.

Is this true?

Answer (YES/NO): NO